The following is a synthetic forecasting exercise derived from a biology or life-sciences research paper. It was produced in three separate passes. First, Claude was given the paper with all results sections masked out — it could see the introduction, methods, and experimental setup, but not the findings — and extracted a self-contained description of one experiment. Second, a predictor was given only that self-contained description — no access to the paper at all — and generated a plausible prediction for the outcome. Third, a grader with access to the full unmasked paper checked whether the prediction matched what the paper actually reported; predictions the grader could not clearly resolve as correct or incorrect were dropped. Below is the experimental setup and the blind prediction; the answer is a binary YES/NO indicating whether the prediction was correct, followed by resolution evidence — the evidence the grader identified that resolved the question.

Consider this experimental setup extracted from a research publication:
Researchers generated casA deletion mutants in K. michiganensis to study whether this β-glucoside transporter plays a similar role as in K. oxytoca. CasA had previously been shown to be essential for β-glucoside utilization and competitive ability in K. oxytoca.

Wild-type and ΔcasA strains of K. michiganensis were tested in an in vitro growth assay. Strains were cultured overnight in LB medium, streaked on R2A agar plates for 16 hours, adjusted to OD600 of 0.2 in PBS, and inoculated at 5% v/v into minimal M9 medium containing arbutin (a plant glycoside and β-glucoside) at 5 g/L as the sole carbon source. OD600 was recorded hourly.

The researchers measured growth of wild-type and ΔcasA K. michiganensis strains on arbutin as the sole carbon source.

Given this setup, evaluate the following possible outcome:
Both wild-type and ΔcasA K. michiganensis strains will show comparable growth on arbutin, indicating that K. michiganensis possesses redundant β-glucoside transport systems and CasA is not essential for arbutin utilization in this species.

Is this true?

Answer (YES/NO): NO